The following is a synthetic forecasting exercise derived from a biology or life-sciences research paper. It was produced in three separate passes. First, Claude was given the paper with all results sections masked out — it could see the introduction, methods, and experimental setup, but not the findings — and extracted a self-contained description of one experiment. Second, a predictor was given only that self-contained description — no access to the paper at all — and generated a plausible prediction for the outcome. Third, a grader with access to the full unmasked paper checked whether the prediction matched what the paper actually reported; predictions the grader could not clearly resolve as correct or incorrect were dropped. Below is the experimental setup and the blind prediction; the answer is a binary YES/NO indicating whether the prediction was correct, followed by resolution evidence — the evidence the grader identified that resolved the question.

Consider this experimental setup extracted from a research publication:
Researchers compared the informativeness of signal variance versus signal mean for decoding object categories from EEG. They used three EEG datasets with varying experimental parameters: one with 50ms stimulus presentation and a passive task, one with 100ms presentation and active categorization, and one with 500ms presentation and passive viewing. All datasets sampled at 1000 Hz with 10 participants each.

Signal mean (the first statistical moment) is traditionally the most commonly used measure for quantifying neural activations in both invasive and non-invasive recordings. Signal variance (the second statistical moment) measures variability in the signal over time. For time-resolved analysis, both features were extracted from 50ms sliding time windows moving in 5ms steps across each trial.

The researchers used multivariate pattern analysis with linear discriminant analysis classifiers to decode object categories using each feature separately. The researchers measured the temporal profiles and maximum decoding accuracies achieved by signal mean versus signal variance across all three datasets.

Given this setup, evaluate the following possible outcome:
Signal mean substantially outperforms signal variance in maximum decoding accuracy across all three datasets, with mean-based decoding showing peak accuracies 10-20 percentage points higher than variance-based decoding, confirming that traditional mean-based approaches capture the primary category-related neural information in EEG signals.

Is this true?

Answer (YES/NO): NO